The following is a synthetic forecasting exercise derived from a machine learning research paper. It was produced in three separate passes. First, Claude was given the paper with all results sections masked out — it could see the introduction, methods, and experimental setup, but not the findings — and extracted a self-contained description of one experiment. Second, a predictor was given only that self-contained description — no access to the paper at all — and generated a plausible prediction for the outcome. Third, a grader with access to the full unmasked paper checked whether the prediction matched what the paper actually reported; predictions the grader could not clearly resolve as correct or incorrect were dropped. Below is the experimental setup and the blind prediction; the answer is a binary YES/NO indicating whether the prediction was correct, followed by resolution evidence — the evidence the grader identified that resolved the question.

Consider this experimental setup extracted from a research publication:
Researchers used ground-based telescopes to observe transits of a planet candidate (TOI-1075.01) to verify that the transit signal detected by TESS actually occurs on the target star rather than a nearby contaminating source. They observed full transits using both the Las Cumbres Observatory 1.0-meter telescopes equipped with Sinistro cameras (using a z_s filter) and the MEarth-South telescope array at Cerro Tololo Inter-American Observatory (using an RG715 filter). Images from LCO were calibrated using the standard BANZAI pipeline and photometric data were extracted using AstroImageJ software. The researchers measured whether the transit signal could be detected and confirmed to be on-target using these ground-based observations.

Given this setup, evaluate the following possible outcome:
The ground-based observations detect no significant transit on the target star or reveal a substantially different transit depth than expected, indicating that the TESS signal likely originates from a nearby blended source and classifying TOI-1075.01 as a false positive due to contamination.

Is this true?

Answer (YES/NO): NO